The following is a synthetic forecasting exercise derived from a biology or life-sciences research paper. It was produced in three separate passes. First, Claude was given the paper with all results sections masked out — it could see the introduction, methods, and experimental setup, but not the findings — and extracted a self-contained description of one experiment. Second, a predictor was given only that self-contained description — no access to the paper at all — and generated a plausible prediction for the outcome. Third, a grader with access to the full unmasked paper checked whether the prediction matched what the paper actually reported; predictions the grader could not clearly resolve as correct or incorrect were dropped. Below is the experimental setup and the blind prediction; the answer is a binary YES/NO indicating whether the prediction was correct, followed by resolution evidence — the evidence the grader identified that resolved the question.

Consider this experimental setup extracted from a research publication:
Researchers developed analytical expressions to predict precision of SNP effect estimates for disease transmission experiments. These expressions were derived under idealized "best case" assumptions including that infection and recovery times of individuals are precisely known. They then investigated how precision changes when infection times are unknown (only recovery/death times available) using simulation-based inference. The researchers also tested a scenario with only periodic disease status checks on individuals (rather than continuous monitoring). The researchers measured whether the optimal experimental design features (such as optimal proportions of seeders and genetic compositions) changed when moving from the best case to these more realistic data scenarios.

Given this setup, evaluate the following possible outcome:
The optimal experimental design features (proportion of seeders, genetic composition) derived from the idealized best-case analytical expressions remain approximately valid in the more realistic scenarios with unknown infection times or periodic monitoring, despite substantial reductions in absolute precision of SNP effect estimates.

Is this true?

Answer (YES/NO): YES